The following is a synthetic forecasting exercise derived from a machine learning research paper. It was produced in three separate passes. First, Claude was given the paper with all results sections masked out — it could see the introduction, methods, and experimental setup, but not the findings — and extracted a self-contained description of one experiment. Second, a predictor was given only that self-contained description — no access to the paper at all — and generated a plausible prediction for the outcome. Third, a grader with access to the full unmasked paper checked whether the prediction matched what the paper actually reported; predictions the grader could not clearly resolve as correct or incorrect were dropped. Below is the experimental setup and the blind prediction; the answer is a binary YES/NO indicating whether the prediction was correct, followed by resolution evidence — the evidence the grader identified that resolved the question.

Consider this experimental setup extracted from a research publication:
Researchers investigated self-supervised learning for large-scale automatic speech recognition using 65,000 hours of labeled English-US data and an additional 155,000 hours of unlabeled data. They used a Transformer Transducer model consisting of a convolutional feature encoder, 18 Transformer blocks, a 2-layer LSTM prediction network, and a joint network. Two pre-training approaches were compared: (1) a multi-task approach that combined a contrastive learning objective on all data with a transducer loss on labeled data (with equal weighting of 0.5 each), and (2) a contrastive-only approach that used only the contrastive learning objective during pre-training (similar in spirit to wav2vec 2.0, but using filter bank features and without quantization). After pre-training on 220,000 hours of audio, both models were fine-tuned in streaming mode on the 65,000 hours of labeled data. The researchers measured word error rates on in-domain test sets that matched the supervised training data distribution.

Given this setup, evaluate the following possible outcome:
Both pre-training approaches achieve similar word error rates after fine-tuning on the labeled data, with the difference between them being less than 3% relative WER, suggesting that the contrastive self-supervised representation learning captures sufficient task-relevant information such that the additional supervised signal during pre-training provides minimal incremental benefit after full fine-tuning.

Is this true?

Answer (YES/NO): YES